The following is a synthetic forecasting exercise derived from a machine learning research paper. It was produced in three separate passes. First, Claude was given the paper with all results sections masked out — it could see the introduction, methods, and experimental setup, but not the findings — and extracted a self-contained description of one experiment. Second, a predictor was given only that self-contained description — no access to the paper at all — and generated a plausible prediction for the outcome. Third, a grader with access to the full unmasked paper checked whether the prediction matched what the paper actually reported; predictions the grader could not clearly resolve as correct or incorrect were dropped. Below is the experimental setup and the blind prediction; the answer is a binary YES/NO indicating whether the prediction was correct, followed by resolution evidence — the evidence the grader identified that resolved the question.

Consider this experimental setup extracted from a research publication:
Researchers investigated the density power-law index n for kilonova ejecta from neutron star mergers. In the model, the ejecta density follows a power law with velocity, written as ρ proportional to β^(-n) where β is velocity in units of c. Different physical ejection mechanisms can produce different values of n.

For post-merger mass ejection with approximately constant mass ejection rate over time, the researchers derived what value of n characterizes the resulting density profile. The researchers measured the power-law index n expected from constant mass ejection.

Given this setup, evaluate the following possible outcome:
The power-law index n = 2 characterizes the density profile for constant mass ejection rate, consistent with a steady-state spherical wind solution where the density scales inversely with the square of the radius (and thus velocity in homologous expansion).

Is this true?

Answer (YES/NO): YES